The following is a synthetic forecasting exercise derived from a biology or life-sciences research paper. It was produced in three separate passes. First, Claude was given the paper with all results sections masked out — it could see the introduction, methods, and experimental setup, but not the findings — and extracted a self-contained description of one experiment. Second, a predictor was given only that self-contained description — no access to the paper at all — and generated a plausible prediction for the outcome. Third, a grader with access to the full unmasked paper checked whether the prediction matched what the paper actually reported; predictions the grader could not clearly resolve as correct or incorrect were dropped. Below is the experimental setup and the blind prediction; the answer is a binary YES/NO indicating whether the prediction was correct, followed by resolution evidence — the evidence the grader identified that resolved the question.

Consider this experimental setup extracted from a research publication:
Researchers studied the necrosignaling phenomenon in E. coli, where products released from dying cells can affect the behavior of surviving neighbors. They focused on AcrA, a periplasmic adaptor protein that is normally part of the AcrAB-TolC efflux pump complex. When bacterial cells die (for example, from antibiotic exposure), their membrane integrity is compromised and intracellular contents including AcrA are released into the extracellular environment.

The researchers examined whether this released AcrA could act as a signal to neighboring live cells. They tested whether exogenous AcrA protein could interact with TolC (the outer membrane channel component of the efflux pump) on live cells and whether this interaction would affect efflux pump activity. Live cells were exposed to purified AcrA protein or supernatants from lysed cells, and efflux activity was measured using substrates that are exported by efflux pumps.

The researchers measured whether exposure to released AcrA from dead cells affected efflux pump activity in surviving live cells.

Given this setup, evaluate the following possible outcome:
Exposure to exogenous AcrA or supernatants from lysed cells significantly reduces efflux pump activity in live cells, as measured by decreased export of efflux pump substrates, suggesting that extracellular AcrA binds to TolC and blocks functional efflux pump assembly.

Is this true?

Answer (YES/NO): NO